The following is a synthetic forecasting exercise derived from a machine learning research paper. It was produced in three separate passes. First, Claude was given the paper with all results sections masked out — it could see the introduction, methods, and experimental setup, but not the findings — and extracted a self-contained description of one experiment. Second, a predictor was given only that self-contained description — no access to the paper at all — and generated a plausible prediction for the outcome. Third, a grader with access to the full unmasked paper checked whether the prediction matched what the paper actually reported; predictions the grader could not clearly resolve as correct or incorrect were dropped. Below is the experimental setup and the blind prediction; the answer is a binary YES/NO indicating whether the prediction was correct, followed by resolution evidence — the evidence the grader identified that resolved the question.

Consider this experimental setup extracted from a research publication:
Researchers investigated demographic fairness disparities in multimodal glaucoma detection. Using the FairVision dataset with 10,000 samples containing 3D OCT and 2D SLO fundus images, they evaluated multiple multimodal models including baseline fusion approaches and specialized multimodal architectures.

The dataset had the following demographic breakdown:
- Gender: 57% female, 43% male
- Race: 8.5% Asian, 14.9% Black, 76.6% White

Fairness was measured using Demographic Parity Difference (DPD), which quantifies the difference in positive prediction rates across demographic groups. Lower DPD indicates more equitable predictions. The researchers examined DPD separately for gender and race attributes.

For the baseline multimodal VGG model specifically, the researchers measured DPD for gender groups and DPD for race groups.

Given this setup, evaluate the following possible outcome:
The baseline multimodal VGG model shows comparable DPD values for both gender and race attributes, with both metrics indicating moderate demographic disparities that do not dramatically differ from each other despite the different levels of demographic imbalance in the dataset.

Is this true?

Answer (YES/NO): YES